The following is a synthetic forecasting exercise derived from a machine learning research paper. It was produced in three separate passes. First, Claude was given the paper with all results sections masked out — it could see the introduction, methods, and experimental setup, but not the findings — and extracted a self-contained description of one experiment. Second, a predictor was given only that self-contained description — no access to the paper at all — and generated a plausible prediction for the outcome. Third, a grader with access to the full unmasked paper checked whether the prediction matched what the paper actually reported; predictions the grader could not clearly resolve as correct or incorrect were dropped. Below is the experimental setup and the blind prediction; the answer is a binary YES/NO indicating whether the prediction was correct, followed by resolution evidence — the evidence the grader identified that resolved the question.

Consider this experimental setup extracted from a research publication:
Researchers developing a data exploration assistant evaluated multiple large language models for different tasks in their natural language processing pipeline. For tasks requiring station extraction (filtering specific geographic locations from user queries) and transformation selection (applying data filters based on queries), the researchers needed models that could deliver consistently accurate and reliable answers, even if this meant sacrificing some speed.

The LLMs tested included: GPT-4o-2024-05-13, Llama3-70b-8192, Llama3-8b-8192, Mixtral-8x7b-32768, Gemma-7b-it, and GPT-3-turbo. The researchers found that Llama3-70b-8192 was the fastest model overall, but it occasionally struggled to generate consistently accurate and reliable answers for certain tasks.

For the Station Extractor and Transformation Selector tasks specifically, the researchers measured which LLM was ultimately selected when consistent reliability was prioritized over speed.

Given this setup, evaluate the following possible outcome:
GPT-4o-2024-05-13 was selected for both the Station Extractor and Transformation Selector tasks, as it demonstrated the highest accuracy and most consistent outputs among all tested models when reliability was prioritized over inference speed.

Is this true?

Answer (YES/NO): YES